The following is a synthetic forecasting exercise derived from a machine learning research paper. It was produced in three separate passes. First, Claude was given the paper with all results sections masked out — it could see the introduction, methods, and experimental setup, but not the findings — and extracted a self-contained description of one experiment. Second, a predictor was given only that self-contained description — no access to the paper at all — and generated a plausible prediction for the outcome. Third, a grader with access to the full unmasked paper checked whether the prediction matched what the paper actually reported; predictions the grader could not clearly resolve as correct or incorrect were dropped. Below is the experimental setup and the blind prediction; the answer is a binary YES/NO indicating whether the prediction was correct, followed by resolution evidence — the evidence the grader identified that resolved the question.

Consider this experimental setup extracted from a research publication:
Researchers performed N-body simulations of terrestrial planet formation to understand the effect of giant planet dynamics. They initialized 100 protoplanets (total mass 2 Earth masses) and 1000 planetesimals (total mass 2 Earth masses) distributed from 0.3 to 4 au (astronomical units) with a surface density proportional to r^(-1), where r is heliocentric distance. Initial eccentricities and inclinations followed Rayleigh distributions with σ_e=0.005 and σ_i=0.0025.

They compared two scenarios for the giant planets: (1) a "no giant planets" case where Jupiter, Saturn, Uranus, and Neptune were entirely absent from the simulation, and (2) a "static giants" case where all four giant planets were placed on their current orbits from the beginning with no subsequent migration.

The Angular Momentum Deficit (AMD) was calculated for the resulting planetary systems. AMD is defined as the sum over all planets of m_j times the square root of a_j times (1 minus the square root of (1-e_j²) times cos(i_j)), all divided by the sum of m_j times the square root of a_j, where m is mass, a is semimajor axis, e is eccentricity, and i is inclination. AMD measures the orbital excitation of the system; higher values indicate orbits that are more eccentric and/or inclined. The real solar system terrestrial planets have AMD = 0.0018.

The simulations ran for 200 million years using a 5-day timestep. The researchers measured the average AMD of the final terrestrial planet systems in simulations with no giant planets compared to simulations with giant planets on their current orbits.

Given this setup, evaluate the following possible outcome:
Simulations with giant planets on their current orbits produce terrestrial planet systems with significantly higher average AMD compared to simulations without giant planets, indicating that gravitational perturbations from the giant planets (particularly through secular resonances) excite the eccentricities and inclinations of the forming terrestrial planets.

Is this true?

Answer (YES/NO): NO